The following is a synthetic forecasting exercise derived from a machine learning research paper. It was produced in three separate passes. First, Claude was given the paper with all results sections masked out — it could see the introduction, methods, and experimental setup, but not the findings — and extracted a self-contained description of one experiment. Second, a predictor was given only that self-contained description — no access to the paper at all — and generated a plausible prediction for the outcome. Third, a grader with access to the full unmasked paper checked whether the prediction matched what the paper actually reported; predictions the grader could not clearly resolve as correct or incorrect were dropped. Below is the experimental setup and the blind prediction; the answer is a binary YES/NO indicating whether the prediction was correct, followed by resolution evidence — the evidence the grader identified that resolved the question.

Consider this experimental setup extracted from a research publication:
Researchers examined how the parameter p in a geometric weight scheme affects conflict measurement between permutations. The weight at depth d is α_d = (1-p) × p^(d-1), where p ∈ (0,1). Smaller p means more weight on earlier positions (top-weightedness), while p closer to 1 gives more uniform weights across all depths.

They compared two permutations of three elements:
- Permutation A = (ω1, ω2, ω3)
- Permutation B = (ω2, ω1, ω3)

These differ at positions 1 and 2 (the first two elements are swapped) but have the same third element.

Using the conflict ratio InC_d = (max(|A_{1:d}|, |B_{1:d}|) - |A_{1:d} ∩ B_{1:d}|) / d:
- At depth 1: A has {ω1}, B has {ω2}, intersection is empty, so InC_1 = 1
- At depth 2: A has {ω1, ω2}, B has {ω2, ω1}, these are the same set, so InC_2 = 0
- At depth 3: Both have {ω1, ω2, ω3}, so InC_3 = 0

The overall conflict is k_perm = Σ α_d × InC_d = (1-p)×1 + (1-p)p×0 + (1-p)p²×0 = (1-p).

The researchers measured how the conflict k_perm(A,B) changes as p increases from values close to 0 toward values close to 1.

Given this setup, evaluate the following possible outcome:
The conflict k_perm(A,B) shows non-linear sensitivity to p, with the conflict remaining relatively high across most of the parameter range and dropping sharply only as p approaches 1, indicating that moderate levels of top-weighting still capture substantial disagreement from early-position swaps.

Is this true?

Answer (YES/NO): NO